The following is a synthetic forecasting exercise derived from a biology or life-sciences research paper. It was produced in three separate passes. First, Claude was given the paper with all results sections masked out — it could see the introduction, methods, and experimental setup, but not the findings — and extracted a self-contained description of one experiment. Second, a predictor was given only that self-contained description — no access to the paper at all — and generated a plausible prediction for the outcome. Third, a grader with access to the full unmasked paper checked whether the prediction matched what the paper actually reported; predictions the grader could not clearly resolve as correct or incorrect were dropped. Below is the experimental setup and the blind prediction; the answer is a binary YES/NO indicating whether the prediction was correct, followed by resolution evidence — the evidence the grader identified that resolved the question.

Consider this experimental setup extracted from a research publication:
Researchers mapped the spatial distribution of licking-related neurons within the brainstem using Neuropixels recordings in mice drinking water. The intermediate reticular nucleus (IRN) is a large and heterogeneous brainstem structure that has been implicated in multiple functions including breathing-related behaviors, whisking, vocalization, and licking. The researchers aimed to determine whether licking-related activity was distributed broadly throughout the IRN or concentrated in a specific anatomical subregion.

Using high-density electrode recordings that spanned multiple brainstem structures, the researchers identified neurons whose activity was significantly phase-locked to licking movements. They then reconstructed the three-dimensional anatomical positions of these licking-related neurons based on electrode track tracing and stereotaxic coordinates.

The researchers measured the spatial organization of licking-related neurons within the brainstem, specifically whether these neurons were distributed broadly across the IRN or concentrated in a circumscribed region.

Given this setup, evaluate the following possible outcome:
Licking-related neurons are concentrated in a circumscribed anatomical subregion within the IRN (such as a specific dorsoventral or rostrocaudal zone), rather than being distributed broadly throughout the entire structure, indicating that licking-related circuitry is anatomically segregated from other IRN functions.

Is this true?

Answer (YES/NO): NO